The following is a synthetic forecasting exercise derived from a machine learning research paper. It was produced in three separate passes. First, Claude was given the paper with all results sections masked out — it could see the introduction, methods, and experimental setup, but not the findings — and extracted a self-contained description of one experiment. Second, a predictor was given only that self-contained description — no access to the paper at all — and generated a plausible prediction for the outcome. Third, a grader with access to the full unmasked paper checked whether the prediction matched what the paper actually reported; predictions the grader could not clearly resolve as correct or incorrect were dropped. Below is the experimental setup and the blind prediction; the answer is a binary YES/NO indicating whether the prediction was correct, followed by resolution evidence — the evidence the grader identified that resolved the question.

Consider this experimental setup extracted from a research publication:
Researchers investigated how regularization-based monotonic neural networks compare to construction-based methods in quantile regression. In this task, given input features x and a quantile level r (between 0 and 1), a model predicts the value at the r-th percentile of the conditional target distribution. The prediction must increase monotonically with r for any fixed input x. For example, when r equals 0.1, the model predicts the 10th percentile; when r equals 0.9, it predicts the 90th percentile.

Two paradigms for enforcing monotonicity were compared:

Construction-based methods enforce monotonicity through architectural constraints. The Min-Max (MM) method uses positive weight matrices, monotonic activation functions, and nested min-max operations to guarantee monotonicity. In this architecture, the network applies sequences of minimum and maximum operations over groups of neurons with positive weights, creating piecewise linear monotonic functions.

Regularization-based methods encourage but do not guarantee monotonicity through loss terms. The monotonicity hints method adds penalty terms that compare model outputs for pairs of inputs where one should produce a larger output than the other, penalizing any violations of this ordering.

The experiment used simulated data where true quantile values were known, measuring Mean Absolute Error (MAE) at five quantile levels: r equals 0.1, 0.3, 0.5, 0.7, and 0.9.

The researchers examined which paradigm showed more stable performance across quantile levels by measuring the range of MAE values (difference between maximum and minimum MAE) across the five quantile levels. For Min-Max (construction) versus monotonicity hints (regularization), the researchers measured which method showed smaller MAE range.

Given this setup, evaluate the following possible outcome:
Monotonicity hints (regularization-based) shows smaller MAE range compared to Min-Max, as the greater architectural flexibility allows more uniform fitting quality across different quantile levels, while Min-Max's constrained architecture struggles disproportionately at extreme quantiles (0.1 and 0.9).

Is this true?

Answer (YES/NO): YES